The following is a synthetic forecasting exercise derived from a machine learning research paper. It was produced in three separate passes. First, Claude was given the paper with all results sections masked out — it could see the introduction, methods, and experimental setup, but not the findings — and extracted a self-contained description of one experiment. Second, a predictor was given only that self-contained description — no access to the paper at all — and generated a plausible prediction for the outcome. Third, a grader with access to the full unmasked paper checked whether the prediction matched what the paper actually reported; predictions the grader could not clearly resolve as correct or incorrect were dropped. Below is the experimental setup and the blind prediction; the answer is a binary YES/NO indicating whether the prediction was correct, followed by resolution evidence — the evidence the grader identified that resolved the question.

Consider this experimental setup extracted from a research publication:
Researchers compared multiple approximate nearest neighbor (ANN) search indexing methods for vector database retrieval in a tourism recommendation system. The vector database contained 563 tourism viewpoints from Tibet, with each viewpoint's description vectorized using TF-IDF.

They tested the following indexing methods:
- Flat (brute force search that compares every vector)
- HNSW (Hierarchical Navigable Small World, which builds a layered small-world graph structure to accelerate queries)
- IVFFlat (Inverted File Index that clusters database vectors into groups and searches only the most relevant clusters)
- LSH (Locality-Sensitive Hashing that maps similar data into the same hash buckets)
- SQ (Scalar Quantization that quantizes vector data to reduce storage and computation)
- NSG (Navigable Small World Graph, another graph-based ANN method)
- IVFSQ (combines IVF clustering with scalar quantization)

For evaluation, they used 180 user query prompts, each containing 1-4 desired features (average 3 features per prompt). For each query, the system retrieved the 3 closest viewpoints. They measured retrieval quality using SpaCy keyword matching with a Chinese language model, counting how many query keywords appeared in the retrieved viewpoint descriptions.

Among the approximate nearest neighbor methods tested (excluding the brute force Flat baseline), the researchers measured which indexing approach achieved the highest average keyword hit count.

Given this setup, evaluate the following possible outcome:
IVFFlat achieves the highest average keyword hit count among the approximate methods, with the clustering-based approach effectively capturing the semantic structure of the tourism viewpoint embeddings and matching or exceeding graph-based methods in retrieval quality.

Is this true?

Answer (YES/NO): NO